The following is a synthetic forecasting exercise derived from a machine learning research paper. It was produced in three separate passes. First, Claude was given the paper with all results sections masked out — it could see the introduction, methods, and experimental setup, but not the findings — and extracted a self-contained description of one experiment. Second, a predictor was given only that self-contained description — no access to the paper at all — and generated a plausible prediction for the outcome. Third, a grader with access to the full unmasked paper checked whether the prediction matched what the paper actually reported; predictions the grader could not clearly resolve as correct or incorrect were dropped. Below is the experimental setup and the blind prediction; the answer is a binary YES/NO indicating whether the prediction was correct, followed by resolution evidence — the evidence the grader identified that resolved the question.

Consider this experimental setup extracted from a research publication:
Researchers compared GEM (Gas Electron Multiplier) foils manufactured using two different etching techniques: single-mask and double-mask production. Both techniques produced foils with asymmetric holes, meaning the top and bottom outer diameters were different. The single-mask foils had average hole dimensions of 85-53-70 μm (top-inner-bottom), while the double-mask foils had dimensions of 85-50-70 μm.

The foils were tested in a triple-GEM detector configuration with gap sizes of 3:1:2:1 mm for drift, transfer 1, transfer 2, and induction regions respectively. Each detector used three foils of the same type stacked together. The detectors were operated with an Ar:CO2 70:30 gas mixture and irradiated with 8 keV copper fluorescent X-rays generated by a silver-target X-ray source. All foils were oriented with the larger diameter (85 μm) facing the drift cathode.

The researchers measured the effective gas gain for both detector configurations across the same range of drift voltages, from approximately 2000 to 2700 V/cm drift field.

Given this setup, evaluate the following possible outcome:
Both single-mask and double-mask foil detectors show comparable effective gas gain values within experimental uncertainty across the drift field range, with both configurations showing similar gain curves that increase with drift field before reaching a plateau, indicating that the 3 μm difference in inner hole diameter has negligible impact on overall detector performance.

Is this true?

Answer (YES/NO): YES